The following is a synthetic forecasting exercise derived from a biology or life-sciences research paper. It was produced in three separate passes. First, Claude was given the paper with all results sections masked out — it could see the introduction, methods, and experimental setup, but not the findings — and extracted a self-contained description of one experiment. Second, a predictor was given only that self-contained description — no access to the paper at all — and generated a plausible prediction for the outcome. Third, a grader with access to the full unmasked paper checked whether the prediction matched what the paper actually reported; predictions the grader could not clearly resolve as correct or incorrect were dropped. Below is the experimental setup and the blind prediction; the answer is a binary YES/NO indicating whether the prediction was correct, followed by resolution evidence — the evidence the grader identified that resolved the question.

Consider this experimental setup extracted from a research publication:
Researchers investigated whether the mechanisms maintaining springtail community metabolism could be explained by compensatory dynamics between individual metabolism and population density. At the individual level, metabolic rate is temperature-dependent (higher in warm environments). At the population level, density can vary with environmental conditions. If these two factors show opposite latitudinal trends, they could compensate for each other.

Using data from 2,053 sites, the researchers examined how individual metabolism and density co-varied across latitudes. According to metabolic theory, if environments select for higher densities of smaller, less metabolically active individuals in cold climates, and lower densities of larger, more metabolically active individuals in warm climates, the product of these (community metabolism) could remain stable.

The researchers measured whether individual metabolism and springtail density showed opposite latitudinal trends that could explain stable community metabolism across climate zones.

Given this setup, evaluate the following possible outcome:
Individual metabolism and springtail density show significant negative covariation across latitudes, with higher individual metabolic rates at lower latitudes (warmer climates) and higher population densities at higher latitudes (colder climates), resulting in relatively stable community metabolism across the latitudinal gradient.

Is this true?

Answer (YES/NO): YES